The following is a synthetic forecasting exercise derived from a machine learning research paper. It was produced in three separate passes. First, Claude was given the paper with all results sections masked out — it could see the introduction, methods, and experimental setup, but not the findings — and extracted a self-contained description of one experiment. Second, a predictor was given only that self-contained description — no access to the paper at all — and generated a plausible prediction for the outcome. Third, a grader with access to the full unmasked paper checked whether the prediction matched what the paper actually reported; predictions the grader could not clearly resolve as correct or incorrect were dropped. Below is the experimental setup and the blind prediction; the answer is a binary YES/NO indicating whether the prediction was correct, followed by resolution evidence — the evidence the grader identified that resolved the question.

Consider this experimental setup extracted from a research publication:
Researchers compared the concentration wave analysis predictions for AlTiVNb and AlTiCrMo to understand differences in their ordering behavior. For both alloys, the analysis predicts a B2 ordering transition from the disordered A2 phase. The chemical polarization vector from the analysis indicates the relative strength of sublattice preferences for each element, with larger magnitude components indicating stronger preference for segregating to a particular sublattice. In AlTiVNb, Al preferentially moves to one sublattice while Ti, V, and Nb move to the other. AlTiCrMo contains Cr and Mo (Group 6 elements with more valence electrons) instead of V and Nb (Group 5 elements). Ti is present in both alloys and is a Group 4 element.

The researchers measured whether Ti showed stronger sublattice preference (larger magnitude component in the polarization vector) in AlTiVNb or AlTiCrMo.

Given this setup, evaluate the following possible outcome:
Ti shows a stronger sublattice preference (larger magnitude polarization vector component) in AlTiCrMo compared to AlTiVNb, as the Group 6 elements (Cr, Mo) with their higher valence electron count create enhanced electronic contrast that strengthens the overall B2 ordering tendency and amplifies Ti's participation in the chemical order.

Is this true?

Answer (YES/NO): YES